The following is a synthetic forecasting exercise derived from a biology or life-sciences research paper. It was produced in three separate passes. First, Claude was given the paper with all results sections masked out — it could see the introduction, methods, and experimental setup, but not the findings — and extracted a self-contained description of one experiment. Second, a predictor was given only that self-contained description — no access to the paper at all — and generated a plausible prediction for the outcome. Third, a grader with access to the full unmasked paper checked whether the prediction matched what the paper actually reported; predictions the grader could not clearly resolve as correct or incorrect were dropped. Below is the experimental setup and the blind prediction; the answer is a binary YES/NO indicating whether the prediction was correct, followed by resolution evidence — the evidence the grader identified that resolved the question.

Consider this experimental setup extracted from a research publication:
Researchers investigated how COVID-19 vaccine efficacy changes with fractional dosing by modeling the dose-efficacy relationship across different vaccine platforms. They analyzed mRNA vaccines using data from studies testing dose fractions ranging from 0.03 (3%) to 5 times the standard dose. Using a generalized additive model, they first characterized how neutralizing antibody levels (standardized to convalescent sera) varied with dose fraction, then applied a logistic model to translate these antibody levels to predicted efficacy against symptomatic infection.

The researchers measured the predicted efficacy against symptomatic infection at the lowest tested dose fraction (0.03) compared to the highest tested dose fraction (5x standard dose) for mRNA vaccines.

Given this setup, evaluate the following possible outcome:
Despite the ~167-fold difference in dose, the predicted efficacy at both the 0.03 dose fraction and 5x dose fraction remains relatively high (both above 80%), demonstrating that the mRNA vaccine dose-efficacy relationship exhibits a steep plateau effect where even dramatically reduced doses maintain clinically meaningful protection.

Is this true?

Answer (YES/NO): NO